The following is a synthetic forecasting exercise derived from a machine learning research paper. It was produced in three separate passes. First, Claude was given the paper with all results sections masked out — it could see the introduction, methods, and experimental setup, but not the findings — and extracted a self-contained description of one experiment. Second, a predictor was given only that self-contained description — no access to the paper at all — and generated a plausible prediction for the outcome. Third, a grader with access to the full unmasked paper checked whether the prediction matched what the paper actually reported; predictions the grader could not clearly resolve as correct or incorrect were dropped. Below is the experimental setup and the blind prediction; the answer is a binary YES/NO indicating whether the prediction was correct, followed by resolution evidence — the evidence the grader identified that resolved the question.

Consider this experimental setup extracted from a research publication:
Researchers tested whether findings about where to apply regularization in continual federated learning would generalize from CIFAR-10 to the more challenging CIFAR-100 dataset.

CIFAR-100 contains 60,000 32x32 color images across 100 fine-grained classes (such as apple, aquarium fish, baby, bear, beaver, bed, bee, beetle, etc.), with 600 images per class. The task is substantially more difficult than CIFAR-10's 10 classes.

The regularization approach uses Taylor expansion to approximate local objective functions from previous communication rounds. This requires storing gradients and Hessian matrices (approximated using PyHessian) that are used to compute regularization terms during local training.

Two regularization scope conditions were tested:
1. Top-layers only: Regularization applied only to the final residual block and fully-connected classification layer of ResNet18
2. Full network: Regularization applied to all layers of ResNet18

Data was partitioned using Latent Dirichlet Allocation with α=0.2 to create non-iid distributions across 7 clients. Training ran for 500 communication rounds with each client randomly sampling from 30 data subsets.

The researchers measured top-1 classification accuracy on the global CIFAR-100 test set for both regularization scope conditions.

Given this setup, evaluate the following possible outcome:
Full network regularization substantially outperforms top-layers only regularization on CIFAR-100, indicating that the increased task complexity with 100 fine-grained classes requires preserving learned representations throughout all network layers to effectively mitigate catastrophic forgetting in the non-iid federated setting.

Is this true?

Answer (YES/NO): NO